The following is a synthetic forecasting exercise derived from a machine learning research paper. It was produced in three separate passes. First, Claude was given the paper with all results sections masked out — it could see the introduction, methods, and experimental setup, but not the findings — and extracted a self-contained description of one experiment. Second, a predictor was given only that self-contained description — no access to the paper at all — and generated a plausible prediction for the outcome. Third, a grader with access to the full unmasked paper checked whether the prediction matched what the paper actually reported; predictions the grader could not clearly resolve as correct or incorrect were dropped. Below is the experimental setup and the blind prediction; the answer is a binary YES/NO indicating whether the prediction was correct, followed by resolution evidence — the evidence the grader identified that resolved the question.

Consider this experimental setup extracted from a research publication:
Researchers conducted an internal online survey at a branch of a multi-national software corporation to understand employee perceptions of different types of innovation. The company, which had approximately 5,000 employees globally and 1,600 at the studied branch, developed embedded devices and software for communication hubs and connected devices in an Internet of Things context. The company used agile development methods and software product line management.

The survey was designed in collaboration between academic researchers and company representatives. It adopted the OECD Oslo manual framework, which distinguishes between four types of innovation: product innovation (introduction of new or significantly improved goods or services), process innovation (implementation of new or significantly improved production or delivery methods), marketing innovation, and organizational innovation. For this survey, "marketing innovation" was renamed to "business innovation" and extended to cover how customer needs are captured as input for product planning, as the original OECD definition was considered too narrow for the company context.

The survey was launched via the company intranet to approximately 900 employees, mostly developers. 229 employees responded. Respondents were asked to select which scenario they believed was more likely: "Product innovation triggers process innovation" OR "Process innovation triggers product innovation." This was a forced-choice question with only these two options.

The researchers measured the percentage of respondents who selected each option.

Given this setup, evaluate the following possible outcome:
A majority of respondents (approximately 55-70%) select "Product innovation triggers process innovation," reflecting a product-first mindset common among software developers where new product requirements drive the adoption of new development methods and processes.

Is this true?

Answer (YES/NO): NO